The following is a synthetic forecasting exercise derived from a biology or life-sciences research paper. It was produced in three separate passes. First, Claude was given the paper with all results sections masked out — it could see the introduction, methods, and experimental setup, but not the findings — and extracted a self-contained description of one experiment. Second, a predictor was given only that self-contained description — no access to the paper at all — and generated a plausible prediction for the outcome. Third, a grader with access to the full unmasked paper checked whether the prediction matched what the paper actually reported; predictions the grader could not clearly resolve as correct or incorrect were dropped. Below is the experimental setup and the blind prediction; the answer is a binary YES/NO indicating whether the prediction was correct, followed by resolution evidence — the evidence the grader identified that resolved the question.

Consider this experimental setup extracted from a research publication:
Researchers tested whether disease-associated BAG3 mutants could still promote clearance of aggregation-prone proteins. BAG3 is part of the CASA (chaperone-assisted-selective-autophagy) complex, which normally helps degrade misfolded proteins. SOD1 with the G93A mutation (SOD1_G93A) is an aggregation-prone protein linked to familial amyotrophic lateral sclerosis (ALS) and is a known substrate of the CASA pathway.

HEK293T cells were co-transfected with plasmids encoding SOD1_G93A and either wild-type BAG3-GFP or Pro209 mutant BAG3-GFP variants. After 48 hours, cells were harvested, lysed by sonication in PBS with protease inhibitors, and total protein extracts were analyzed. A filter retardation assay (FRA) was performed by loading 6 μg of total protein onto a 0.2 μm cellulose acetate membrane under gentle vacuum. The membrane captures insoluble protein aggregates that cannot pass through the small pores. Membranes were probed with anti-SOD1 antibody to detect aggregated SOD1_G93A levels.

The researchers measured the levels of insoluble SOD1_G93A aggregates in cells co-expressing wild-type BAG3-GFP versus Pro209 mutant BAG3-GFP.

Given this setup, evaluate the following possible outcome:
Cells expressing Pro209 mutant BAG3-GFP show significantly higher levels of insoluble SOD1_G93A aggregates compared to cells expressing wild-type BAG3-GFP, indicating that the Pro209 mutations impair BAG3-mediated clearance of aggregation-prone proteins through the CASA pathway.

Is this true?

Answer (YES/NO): YES